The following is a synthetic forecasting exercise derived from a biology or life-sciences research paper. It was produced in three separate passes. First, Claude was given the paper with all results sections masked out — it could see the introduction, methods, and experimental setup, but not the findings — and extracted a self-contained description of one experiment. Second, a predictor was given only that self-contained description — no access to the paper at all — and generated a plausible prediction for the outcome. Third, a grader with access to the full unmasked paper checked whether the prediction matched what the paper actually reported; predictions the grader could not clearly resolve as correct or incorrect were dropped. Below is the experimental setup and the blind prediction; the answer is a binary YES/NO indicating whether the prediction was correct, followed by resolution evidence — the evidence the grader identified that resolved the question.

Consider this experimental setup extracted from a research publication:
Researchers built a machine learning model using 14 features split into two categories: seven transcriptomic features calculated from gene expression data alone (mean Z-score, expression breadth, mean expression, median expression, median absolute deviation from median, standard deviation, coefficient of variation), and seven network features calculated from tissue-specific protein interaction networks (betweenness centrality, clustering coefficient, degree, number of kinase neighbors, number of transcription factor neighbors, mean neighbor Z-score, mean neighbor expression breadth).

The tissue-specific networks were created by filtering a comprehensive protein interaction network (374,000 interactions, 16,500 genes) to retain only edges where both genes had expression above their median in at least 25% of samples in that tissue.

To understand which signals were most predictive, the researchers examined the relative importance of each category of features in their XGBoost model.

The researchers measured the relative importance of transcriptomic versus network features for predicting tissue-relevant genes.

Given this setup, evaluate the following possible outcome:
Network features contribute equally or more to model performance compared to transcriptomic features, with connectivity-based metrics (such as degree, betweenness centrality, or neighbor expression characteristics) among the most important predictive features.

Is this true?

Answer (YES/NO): NO